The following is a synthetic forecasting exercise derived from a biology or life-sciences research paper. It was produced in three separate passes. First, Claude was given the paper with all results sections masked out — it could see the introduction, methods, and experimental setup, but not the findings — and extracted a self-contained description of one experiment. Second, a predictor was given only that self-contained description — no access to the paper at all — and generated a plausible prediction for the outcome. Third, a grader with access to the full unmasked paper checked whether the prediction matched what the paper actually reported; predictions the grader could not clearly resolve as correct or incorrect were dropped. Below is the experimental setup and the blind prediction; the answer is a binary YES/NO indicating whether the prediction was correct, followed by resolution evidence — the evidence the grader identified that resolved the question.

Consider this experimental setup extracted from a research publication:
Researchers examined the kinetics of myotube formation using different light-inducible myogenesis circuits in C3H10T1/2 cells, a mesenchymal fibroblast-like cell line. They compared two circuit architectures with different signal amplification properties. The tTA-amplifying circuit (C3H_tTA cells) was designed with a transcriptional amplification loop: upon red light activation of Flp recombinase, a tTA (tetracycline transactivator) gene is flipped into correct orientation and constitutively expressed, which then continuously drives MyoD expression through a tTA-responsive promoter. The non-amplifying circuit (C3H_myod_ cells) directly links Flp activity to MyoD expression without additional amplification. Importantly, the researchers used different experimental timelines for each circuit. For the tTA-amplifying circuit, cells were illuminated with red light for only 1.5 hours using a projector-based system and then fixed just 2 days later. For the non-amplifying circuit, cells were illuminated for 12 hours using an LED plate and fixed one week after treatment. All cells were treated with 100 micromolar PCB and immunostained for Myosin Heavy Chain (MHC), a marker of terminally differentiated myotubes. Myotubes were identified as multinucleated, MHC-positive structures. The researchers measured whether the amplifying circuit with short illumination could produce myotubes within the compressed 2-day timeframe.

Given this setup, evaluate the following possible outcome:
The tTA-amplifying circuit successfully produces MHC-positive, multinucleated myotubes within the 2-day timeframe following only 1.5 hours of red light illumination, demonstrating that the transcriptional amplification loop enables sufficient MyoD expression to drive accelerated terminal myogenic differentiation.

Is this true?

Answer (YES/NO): YES